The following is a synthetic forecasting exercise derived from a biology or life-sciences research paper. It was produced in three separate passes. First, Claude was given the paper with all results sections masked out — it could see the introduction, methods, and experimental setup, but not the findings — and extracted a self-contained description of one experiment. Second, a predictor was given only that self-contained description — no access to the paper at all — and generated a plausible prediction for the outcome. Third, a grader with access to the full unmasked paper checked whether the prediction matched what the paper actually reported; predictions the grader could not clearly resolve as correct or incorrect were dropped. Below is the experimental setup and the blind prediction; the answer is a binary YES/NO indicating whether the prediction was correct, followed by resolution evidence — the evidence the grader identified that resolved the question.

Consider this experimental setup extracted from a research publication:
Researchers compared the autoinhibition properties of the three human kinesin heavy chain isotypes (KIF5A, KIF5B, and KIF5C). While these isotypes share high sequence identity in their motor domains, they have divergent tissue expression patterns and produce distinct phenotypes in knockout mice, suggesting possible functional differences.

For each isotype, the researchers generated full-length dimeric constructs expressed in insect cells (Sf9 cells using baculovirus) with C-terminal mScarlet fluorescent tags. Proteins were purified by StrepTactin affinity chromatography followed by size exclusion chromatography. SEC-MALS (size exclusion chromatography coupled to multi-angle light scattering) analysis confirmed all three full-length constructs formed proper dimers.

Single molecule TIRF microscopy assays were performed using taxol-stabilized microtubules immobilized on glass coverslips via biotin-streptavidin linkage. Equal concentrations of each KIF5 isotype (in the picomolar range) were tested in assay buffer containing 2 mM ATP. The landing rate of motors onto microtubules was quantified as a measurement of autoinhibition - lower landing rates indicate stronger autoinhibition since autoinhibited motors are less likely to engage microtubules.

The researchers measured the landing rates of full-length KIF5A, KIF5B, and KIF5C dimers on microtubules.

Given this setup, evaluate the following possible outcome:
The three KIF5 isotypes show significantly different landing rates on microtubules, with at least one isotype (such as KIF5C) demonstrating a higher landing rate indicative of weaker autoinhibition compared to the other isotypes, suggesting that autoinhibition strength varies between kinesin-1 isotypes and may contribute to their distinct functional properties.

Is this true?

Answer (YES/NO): NO